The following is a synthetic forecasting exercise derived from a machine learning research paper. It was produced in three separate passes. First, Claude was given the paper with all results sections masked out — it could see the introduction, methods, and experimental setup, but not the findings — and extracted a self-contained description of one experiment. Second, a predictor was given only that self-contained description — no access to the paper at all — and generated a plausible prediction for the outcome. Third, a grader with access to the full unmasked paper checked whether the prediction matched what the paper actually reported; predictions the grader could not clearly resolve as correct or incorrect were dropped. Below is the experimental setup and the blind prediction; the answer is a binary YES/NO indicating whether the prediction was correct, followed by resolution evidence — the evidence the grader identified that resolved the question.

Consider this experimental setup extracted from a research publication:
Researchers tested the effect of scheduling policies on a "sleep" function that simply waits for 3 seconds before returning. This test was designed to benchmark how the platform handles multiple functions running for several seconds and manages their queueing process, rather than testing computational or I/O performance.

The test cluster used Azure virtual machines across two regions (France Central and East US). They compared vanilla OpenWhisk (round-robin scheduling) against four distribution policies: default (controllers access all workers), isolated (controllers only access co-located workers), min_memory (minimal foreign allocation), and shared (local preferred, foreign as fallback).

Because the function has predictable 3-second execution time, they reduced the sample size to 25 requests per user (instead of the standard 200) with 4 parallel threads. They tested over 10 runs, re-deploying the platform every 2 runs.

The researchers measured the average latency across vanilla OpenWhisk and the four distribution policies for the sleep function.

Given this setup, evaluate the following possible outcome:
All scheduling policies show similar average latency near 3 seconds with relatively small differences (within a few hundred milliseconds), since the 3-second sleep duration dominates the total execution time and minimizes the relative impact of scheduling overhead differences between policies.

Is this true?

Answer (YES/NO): YES